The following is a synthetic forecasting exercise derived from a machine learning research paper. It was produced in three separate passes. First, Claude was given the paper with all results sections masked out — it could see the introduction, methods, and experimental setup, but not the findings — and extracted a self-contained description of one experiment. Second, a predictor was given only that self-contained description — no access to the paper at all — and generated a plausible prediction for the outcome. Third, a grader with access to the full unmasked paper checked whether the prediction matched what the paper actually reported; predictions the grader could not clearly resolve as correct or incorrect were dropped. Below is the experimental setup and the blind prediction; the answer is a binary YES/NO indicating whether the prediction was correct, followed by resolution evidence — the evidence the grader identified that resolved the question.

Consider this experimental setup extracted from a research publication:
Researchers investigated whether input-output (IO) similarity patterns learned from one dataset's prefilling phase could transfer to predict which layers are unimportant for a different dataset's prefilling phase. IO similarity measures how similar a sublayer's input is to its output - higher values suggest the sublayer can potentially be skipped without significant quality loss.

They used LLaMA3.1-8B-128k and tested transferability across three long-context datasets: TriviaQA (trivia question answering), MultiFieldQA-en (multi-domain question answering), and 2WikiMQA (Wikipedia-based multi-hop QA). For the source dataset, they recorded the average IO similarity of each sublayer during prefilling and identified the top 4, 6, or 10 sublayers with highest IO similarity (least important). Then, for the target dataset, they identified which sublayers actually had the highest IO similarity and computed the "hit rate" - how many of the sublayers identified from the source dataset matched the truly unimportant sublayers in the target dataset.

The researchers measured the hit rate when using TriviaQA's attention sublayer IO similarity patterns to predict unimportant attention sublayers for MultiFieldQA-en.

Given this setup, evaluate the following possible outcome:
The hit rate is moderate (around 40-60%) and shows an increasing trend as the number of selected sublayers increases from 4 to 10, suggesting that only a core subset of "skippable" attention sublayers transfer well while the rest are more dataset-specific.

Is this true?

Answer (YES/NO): NO